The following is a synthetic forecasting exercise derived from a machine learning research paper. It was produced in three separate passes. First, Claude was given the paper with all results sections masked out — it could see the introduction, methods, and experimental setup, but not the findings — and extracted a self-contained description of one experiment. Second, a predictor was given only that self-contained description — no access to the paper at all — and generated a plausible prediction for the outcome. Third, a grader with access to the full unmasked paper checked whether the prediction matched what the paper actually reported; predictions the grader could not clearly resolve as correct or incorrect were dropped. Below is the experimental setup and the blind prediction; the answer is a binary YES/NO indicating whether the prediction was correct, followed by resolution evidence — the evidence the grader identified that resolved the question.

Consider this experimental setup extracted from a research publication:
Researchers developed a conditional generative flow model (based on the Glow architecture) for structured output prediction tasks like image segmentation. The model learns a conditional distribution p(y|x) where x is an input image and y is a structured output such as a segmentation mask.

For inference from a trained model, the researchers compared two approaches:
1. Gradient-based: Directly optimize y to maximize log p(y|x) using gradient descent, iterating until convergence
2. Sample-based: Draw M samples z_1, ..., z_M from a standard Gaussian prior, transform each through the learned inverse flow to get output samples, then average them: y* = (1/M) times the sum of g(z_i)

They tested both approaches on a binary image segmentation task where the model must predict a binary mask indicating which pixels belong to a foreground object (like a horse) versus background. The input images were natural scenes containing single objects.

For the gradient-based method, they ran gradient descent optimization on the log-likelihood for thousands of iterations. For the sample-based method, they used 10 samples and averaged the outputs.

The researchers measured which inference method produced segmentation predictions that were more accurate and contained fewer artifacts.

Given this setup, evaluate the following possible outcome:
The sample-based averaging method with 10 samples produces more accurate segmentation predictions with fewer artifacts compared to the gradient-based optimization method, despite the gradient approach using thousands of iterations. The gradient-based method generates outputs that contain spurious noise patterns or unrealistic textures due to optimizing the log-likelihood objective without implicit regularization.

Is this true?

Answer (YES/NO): NO